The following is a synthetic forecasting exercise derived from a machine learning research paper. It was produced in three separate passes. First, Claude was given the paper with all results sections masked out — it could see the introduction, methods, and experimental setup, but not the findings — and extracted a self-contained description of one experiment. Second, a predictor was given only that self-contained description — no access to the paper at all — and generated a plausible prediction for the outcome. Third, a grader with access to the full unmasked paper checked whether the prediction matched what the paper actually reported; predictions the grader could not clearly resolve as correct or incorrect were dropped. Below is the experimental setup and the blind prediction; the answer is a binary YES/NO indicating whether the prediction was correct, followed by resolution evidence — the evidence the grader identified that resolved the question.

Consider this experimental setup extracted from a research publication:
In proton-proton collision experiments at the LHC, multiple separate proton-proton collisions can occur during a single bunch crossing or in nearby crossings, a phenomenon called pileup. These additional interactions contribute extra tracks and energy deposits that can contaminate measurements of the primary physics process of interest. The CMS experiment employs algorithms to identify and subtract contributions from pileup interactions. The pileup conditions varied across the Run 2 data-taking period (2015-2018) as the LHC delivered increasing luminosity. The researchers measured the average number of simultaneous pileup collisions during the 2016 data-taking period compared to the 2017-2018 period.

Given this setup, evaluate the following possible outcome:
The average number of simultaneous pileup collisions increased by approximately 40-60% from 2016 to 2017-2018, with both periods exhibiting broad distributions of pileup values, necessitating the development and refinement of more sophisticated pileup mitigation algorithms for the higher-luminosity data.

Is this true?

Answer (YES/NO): NO